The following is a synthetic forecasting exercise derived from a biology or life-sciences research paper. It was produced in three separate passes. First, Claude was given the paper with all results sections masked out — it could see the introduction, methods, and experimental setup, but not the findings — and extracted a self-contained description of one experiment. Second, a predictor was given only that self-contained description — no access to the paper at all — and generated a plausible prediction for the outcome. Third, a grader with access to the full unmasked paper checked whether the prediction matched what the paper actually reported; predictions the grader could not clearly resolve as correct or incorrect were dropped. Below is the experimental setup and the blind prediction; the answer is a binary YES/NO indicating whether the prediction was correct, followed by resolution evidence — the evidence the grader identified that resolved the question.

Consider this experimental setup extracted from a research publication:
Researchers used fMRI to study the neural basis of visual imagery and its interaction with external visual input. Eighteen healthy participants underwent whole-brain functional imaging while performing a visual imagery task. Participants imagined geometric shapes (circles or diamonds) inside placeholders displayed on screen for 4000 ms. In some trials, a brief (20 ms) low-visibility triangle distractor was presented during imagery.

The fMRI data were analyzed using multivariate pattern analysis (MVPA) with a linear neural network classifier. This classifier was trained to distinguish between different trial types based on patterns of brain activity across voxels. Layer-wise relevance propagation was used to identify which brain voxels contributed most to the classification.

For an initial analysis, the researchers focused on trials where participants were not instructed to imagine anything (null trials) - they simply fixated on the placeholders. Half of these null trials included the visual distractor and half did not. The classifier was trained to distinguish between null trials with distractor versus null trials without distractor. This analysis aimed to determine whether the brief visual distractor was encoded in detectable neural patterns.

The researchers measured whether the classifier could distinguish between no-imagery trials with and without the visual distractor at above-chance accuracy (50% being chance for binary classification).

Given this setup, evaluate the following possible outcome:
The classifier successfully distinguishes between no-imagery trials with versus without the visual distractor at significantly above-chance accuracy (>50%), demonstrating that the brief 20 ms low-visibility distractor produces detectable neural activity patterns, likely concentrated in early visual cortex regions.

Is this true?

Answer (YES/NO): NO